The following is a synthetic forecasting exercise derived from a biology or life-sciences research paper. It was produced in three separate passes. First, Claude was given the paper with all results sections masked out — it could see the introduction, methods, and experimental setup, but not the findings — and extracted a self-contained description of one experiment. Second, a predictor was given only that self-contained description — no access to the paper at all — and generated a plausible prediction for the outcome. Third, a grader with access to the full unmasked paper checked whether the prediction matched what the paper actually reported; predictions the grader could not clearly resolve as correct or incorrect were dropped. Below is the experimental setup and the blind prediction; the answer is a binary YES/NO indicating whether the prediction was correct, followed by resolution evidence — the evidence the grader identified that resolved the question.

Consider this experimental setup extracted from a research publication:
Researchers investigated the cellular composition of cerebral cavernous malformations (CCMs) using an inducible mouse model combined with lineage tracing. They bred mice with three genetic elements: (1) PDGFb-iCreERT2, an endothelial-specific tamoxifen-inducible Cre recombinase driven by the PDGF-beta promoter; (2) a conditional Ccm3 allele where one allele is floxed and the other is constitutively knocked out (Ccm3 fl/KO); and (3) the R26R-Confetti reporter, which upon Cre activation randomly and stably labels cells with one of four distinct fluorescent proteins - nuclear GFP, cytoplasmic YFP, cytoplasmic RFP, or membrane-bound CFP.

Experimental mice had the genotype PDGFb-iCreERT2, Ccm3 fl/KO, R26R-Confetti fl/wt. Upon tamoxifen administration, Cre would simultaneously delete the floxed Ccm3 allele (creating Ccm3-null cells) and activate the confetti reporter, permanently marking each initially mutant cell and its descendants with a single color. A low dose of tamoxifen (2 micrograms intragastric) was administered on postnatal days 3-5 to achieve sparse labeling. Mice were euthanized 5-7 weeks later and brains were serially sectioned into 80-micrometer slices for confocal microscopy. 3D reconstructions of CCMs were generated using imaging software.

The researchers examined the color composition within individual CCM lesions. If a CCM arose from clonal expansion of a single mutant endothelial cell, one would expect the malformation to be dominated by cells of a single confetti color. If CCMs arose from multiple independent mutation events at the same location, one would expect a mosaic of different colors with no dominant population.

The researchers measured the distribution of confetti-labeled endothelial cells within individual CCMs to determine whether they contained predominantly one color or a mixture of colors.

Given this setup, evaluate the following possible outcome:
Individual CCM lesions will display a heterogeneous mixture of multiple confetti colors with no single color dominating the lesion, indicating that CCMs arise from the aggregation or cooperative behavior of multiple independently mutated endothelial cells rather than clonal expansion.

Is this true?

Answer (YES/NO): NO